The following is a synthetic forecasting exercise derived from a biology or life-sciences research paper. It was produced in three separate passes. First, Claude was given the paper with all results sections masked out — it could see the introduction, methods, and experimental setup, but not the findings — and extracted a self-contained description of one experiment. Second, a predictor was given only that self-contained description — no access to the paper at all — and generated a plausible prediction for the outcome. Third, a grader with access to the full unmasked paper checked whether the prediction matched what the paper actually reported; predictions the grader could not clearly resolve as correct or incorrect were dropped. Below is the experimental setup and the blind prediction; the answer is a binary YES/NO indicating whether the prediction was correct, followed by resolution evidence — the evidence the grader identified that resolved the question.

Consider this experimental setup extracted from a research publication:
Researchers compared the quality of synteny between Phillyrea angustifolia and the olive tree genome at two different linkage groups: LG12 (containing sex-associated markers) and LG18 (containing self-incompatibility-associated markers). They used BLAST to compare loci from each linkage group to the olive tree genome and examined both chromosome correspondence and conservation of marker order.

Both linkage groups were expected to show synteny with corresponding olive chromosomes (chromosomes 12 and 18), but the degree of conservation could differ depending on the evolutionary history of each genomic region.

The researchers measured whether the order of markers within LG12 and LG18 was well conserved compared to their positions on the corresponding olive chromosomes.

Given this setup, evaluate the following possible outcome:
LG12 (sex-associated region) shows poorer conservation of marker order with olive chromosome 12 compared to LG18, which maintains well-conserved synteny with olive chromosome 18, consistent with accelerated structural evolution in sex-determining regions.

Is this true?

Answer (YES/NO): NO